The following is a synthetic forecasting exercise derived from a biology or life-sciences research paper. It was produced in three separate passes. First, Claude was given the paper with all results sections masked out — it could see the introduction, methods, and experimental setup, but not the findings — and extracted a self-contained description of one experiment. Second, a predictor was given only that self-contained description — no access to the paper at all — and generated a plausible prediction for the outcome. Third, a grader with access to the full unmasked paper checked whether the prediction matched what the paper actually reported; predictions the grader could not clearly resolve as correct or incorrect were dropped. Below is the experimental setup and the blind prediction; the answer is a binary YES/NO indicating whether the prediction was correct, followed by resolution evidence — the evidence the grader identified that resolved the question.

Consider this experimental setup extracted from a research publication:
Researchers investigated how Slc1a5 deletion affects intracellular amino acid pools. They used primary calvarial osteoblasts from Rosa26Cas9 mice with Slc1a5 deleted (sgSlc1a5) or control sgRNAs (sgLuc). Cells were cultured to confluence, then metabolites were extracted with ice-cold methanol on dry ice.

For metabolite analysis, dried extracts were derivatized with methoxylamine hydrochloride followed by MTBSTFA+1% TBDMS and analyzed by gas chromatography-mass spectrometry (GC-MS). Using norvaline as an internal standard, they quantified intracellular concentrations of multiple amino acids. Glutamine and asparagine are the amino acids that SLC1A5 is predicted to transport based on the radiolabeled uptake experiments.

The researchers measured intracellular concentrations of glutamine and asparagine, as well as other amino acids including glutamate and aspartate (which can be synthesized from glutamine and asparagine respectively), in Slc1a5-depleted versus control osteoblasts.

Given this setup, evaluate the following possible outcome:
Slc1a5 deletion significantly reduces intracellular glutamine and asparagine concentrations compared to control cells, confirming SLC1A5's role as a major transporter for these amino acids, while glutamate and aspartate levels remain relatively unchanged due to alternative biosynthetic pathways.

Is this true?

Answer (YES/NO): NO